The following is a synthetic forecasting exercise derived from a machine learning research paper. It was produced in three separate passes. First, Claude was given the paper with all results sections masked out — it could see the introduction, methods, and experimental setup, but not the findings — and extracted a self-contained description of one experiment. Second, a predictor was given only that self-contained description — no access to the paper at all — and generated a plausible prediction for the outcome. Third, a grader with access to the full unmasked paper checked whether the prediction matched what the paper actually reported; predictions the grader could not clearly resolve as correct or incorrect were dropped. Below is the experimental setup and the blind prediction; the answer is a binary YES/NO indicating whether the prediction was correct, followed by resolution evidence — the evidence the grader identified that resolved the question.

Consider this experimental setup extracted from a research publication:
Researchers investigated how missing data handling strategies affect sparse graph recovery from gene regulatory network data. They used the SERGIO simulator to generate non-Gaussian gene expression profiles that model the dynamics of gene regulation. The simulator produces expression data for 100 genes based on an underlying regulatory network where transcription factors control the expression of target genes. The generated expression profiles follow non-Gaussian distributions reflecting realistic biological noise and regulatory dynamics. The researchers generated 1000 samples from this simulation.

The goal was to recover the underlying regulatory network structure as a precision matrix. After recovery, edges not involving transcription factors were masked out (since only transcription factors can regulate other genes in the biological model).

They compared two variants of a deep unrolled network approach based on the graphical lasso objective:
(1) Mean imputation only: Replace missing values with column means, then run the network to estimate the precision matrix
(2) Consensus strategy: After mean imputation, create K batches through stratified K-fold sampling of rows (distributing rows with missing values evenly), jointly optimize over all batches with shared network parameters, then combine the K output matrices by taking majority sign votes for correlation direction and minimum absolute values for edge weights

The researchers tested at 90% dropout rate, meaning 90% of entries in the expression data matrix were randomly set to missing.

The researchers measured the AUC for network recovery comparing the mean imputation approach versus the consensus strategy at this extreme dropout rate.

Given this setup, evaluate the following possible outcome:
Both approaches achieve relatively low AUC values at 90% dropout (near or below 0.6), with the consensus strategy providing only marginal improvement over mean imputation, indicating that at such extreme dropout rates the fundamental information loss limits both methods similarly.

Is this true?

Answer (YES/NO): NO